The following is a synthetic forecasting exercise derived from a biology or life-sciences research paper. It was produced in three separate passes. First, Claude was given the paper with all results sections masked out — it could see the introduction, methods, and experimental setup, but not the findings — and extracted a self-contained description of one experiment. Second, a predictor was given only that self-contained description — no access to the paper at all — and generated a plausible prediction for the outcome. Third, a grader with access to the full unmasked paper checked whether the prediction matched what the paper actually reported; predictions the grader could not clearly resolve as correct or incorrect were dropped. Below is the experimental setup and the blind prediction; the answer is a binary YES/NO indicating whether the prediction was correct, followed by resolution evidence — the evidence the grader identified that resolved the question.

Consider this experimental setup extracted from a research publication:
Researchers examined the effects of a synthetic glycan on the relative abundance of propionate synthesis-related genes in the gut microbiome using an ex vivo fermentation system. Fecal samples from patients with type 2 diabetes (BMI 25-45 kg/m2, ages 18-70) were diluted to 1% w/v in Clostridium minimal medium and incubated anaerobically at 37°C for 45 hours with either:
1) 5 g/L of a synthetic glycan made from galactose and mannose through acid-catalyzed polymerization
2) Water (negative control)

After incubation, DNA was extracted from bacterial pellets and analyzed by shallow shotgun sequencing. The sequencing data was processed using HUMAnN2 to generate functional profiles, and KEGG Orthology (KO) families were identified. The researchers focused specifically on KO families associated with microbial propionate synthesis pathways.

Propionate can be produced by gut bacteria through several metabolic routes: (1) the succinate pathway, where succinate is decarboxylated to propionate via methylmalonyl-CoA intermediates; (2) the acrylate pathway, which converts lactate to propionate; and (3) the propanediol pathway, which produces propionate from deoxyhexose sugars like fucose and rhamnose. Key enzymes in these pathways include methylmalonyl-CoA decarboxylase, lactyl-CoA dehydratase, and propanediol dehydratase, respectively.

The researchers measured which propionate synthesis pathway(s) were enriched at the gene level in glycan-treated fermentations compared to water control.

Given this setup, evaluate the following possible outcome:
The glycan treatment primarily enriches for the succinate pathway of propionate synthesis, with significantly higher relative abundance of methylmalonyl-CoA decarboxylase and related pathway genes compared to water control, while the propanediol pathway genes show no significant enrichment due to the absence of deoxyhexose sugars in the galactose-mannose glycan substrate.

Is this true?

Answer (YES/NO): NO